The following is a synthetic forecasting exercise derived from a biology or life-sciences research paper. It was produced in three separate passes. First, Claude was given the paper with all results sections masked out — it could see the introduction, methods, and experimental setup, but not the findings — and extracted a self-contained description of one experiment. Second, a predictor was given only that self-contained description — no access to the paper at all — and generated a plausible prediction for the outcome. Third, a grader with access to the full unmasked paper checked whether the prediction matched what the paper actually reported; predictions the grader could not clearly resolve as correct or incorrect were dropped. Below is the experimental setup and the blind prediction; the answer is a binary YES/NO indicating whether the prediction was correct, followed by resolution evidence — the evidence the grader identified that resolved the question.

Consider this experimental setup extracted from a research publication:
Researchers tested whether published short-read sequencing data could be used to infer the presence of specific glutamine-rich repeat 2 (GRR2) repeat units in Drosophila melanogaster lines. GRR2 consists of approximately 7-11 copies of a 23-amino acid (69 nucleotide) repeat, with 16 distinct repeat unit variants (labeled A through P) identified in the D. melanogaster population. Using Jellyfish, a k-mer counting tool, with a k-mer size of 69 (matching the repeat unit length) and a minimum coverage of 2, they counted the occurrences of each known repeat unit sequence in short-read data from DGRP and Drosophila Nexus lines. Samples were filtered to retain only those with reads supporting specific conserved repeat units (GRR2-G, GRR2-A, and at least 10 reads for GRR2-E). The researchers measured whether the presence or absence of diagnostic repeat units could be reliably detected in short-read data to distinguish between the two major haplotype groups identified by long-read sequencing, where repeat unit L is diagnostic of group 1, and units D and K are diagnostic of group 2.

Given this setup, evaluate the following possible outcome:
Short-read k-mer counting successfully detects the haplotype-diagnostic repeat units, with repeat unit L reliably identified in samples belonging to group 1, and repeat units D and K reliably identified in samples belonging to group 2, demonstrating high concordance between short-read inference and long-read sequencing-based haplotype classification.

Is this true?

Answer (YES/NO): YES